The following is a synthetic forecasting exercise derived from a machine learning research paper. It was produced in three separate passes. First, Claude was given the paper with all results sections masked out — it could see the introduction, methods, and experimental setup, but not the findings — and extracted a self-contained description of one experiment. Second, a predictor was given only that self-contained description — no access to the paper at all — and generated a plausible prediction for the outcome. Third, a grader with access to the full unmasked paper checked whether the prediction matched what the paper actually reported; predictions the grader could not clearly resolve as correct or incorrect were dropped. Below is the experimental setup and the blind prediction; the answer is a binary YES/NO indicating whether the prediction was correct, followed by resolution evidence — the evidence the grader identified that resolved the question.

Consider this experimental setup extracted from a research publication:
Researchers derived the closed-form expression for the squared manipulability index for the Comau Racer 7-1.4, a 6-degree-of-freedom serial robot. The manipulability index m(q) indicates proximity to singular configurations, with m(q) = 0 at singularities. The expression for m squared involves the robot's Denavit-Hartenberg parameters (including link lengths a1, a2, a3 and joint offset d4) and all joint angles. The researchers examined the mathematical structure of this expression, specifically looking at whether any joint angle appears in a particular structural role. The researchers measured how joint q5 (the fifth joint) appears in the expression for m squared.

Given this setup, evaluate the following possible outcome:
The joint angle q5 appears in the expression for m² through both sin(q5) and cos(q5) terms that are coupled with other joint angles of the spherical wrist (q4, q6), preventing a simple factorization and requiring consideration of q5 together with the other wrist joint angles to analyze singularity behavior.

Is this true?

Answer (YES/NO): NO